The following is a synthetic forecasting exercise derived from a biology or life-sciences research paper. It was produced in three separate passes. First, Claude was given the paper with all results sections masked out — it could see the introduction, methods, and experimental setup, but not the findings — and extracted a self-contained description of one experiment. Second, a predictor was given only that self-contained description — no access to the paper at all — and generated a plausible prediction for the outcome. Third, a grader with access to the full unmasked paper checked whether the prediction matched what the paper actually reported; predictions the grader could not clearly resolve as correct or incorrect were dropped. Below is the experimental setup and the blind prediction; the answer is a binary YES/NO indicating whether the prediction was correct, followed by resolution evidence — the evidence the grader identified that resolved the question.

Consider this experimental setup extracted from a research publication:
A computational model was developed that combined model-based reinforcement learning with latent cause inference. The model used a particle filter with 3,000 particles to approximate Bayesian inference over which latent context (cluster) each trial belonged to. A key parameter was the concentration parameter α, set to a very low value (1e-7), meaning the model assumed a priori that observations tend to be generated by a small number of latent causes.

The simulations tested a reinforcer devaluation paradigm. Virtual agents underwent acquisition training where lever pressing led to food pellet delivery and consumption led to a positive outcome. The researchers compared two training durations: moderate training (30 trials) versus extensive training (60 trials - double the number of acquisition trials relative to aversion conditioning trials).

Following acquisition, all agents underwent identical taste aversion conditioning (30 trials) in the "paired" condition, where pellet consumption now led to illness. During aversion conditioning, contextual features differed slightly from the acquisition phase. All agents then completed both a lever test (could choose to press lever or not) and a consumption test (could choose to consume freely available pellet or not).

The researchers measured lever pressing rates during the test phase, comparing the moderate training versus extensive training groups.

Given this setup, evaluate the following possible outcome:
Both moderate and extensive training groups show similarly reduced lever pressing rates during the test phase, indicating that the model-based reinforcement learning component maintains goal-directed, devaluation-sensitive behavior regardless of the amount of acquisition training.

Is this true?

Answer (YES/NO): NO